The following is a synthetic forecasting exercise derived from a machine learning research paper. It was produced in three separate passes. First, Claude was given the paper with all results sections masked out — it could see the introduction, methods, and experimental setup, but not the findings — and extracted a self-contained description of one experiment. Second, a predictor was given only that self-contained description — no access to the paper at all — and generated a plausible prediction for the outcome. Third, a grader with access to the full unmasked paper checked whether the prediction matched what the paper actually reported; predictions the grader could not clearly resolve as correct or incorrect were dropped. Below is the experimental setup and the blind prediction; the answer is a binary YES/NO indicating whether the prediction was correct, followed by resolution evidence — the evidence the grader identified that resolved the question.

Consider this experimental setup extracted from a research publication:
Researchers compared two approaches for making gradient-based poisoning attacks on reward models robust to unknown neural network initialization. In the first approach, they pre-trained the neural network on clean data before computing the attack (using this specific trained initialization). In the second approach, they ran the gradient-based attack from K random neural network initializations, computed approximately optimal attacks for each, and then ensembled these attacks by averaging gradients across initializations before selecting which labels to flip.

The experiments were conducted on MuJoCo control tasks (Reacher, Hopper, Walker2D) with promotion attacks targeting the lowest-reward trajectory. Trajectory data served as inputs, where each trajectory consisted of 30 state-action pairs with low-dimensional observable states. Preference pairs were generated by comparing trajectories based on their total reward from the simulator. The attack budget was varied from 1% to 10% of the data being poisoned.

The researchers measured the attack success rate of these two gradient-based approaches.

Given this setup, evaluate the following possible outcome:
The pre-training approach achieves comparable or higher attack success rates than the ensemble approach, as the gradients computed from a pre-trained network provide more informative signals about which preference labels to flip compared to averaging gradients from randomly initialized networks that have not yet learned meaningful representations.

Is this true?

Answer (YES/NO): NO